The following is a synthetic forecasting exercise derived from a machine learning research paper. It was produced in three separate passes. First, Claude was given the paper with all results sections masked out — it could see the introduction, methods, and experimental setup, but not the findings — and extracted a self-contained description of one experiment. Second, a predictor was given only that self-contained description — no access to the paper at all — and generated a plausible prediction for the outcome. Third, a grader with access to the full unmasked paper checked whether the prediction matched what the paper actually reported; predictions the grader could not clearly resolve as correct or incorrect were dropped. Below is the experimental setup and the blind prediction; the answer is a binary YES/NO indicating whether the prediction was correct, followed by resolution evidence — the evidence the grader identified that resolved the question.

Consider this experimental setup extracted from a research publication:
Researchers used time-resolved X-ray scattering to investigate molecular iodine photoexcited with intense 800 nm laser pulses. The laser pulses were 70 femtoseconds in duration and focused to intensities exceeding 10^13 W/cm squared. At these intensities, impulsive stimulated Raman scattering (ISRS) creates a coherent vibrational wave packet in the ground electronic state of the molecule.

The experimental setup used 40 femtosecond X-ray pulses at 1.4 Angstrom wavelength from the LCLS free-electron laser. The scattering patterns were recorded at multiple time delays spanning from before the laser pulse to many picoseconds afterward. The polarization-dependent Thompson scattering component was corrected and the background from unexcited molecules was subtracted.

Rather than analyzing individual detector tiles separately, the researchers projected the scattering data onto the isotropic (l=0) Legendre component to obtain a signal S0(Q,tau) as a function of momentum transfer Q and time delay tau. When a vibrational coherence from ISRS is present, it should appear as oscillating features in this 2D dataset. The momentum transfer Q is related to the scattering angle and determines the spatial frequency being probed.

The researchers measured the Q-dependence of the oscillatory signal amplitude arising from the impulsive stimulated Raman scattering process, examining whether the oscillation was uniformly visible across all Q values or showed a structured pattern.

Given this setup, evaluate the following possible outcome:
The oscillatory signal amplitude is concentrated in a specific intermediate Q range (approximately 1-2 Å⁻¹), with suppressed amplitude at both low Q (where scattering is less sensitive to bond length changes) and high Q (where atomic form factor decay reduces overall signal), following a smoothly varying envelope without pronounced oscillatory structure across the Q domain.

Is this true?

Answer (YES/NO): NO